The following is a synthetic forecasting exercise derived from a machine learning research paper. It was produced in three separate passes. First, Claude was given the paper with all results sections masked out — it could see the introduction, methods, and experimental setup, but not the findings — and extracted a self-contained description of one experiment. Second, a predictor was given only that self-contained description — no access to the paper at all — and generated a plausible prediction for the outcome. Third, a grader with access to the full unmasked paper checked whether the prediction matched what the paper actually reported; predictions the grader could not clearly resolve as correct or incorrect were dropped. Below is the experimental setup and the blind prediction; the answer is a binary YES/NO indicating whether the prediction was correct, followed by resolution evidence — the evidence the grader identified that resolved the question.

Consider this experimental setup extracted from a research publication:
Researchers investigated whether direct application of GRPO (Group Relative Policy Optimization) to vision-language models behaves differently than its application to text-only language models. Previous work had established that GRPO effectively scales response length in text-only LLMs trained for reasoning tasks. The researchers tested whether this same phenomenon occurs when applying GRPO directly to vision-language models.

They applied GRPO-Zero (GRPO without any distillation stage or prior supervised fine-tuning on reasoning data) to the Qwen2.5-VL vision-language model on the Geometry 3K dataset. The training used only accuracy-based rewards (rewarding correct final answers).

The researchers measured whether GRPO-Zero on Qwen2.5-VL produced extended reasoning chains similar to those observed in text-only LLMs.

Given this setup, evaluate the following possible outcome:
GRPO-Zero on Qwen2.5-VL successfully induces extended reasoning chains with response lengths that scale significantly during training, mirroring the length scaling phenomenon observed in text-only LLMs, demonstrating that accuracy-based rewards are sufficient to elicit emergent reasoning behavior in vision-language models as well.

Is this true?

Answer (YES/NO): NO